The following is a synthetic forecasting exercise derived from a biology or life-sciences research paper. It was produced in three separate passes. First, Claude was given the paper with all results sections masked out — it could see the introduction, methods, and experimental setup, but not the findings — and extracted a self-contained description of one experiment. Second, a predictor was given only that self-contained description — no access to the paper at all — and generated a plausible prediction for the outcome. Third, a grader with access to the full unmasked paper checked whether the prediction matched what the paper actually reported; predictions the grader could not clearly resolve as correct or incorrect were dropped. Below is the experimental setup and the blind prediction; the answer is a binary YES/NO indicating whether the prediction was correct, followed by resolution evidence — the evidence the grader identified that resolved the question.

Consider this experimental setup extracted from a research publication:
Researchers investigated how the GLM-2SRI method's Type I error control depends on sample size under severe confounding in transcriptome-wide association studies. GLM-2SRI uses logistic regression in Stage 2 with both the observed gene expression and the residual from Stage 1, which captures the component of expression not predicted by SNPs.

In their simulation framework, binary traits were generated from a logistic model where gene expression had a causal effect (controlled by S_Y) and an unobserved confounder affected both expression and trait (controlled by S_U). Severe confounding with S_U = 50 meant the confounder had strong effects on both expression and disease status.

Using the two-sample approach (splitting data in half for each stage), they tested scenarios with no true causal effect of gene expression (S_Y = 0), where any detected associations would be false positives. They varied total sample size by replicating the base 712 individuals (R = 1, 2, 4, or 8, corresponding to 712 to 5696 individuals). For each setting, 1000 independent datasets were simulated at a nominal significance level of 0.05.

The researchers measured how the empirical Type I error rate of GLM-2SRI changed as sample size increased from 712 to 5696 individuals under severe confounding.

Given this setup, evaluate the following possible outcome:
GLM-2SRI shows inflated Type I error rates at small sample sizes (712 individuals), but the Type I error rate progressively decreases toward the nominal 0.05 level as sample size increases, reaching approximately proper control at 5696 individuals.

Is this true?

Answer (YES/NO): YES